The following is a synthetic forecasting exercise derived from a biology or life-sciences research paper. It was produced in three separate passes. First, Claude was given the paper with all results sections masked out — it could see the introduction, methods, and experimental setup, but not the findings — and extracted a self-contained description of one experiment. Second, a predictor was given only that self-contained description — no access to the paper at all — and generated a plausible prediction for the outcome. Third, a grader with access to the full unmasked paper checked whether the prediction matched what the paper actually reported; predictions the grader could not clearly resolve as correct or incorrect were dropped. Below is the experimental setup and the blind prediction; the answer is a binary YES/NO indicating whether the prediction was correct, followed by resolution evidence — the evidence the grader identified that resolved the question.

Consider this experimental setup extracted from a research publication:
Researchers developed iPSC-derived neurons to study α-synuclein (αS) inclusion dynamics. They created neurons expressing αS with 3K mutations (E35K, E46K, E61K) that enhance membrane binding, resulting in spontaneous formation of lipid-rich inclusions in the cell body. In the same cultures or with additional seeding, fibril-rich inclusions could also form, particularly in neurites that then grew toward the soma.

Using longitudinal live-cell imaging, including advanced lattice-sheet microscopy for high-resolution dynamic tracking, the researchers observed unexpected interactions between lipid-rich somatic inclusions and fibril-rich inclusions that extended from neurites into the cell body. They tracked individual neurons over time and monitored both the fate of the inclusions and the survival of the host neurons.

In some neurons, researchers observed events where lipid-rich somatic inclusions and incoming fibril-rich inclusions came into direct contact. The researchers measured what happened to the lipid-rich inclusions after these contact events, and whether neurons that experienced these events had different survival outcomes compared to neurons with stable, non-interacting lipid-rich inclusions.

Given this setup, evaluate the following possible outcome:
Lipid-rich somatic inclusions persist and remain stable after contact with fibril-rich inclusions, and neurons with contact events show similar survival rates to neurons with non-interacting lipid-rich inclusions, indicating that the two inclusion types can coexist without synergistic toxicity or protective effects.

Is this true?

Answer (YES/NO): NO